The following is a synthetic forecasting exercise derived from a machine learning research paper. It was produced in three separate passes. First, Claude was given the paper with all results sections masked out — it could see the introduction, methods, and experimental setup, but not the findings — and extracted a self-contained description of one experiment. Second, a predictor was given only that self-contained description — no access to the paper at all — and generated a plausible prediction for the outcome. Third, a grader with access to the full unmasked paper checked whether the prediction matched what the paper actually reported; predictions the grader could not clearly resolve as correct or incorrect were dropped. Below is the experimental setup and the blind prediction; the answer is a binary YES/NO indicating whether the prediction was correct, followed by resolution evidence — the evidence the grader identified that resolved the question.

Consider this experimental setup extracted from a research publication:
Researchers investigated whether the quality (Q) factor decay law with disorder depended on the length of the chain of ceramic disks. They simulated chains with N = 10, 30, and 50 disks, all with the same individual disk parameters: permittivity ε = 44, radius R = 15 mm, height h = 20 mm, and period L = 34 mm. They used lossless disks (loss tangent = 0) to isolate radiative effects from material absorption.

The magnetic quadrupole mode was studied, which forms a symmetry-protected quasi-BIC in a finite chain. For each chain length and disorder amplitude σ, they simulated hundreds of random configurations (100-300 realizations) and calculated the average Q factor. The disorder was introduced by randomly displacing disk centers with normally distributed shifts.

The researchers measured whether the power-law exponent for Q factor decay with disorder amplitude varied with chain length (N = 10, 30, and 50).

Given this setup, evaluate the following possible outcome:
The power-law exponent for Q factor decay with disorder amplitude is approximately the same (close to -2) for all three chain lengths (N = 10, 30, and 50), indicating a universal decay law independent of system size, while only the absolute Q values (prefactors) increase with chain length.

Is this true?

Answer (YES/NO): NO